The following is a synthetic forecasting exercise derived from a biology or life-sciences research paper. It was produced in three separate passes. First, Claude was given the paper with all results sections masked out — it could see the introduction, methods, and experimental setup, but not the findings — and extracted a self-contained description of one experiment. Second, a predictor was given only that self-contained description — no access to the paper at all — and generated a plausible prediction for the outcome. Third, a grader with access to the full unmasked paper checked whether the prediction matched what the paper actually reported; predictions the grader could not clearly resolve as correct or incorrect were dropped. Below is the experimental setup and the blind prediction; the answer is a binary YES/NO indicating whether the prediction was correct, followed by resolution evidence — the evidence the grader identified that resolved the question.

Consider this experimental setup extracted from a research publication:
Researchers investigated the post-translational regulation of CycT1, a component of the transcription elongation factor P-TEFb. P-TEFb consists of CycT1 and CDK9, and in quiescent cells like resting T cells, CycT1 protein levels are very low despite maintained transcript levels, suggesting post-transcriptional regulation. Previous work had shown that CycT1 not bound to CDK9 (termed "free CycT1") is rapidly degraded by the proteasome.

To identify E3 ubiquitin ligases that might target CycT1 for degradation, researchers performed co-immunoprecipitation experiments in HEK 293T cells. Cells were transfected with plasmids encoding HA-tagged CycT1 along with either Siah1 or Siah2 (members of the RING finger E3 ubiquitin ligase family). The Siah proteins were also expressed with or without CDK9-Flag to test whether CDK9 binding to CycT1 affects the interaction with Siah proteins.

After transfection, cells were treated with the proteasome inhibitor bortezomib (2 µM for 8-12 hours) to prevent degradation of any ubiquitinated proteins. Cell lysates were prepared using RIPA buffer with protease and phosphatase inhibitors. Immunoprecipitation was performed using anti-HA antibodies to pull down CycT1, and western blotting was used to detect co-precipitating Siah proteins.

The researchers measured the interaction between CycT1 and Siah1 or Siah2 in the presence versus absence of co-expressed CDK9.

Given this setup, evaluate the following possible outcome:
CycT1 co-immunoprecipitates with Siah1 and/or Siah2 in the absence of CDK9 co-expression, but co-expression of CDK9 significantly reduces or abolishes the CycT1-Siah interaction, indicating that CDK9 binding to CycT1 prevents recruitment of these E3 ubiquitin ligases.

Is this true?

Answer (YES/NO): YES